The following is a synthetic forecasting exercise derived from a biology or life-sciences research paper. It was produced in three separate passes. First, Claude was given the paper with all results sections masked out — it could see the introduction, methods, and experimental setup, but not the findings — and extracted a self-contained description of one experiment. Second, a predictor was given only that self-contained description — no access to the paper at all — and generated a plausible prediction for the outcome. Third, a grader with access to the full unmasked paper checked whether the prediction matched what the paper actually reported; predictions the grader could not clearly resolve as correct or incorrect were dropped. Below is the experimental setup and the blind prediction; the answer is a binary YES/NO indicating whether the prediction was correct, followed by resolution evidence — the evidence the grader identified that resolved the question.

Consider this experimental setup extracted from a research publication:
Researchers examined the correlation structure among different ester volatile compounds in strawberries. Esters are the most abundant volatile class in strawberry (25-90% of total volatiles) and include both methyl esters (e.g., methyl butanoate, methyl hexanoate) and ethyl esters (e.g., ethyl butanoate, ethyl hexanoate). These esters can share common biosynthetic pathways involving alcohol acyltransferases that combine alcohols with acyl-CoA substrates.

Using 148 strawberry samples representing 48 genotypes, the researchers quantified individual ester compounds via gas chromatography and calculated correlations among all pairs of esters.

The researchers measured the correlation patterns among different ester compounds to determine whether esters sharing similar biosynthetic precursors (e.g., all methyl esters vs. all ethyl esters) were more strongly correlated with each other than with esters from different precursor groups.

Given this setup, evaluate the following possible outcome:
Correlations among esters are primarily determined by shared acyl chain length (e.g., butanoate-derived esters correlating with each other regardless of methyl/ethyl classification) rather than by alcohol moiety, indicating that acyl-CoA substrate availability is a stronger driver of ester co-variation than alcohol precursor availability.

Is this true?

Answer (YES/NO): NO